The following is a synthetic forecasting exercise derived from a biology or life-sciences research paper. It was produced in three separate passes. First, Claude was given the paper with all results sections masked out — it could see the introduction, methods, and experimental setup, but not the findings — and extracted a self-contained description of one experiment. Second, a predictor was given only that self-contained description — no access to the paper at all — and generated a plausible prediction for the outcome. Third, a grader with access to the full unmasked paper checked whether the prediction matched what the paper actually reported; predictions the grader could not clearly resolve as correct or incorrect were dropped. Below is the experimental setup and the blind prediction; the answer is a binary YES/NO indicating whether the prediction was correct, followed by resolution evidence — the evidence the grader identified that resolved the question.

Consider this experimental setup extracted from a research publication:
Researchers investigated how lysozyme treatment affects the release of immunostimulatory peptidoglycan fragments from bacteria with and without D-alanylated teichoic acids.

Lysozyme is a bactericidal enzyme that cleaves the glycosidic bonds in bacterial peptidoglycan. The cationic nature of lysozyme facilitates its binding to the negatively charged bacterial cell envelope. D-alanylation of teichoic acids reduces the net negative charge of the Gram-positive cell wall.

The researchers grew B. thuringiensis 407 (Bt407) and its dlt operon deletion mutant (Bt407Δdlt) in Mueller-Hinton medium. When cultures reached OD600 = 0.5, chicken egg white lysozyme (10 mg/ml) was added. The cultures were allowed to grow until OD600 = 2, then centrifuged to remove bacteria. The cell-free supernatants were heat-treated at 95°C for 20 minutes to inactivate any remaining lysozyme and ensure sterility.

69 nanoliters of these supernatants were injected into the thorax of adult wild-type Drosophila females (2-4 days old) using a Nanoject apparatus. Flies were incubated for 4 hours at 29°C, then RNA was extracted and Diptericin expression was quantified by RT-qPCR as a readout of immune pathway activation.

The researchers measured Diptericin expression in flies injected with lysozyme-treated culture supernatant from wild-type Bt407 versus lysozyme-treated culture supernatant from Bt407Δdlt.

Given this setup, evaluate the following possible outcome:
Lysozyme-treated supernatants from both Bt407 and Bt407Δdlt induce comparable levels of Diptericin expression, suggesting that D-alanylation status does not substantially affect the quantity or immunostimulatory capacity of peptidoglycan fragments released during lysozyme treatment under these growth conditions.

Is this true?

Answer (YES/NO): NO